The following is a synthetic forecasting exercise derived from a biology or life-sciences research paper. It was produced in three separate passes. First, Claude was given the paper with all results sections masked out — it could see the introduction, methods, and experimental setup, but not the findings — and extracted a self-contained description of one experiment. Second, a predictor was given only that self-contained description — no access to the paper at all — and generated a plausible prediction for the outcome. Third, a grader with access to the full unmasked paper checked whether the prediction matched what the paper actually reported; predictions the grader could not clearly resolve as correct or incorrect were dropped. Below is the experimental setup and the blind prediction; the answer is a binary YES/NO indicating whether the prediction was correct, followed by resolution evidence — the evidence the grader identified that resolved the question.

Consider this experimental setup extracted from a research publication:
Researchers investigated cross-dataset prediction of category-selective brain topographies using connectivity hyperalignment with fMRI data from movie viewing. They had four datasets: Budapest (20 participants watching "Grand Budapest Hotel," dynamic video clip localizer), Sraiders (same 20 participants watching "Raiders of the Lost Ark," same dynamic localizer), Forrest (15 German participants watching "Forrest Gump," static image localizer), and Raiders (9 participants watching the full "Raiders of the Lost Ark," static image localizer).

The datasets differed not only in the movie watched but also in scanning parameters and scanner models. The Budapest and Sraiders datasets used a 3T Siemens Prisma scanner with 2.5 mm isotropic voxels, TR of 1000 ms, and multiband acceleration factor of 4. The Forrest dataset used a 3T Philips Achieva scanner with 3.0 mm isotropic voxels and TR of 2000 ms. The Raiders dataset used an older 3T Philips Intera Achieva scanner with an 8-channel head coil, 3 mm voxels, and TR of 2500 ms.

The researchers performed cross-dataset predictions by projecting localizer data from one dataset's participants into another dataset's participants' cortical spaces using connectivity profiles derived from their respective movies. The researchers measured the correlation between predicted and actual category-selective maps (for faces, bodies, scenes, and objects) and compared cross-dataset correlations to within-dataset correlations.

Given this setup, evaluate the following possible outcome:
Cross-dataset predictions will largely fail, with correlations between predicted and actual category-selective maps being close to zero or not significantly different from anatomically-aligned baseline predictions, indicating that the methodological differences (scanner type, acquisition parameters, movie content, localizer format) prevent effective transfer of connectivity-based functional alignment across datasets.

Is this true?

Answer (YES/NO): NO